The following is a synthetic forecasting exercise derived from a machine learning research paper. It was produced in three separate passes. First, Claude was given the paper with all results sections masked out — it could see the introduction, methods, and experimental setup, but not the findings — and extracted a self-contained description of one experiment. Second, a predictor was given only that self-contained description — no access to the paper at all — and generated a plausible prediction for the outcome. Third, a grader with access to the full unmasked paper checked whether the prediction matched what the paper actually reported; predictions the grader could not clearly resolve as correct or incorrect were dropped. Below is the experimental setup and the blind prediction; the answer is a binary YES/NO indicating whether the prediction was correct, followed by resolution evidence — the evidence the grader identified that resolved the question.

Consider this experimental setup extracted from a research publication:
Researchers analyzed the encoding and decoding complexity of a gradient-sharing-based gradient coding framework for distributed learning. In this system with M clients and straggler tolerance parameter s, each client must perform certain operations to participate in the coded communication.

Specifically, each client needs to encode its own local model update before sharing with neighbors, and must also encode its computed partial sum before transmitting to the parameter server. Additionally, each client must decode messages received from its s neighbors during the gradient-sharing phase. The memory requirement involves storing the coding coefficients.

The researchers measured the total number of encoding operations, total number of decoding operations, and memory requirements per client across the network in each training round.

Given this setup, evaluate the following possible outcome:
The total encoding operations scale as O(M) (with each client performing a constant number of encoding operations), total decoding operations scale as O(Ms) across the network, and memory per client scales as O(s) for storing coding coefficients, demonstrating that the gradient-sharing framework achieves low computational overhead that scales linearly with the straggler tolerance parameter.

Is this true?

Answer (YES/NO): YES